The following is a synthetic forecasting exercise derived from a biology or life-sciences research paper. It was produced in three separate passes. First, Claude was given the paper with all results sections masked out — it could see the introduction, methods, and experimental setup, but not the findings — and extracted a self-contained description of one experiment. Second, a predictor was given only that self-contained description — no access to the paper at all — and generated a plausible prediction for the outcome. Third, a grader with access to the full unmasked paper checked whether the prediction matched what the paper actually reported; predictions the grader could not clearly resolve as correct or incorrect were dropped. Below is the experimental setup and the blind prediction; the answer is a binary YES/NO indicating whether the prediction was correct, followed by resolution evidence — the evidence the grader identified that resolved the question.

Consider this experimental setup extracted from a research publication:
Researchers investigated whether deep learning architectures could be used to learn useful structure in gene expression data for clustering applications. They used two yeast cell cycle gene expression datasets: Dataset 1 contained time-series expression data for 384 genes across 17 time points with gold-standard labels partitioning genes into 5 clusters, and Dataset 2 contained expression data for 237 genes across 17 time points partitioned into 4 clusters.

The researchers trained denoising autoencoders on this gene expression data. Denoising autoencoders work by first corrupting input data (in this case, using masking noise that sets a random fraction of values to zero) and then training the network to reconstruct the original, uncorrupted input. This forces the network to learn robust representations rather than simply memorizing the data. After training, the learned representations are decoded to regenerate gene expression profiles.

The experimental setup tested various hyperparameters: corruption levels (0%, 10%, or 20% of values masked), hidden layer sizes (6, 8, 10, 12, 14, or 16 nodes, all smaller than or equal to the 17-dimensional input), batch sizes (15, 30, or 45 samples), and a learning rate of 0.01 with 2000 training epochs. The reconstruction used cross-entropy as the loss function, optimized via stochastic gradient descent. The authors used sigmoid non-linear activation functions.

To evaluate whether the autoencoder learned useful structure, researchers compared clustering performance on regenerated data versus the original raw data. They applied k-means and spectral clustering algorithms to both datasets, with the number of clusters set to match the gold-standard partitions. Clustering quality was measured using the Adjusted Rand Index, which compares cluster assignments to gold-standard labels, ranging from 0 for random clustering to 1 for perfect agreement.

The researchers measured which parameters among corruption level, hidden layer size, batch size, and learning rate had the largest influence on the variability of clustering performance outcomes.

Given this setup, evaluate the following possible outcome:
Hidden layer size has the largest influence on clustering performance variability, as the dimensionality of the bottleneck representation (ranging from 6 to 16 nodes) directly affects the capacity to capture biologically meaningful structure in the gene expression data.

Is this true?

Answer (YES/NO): NO